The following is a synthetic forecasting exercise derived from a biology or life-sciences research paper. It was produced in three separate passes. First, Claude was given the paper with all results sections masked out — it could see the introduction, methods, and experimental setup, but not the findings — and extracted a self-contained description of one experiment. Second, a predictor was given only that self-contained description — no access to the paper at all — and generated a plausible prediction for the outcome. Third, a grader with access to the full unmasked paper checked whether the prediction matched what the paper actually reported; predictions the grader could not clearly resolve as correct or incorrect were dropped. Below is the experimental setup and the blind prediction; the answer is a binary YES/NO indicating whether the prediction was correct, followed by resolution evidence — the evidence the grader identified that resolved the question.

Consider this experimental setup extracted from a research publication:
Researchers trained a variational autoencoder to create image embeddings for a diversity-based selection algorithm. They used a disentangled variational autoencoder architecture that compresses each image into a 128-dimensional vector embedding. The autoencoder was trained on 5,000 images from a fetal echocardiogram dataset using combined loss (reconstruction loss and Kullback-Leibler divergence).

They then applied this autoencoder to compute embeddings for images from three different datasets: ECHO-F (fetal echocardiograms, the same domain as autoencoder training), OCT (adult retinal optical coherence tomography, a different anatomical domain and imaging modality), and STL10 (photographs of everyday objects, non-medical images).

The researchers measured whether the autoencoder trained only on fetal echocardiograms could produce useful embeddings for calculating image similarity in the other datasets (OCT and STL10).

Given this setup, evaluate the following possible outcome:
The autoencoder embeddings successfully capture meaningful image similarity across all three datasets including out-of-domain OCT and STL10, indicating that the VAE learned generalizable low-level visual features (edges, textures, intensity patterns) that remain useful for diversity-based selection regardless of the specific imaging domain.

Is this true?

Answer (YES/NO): NO